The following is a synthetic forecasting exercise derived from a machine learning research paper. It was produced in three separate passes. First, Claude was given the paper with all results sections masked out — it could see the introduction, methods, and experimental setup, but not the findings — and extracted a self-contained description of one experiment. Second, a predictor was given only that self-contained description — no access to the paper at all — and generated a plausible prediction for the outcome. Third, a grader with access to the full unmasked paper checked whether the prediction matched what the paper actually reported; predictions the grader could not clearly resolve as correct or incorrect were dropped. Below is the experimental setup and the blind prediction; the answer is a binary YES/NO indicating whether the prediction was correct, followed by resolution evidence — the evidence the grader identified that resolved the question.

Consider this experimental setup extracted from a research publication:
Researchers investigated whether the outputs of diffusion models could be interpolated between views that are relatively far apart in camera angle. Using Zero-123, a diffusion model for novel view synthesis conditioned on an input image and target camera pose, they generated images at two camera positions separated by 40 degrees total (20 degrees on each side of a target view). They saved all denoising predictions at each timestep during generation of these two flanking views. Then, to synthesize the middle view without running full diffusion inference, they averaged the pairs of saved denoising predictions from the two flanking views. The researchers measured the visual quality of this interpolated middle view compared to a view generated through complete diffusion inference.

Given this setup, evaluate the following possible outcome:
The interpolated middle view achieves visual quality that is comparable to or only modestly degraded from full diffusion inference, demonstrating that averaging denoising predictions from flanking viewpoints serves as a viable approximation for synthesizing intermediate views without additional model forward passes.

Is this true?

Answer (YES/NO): NO